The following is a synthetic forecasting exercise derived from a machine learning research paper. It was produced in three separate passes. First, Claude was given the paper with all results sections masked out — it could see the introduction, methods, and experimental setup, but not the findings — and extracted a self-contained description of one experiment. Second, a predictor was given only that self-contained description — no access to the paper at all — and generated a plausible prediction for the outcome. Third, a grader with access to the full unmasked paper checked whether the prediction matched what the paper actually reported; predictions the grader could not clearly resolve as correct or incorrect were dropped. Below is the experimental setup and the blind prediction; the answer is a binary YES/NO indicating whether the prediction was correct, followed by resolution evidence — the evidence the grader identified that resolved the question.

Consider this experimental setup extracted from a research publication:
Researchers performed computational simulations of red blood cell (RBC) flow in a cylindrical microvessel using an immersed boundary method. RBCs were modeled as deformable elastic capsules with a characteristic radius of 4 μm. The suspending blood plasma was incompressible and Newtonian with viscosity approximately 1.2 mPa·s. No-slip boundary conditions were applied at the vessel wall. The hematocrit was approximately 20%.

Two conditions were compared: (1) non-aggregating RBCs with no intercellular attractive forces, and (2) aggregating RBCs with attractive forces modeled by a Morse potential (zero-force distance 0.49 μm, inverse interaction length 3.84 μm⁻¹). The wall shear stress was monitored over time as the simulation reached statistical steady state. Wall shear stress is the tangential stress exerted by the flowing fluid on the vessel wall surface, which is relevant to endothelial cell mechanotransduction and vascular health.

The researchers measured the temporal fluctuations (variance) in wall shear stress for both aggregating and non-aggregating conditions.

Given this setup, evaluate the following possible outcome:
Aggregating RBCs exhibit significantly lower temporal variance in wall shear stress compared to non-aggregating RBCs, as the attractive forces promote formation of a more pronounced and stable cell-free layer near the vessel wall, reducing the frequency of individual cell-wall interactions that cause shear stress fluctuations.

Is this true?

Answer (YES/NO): NO